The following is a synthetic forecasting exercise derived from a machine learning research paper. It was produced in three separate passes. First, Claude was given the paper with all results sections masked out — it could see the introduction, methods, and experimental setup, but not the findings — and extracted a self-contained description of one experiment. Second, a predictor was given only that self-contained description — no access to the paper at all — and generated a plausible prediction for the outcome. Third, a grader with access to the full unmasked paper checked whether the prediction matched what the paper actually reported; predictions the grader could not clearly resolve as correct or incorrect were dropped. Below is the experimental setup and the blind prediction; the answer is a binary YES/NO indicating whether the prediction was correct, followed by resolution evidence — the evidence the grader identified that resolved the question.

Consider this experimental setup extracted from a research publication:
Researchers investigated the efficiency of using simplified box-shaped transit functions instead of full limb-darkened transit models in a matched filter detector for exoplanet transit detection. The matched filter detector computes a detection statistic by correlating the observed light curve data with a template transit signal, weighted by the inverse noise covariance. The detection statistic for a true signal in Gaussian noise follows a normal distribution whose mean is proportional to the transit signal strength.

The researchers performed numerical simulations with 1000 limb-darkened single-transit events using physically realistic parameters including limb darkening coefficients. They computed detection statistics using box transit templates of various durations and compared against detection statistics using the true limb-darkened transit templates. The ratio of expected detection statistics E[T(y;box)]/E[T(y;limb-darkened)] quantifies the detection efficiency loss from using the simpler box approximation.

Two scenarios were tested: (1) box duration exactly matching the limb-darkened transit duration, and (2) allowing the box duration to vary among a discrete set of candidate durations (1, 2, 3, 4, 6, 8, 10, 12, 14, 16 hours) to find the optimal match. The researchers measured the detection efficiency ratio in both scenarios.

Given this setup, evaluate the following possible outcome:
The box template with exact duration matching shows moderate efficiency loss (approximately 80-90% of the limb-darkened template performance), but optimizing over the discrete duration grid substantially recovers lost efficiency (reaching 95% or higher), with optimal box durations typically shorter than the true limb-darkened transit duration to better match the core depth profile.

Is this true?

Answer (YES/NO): NO